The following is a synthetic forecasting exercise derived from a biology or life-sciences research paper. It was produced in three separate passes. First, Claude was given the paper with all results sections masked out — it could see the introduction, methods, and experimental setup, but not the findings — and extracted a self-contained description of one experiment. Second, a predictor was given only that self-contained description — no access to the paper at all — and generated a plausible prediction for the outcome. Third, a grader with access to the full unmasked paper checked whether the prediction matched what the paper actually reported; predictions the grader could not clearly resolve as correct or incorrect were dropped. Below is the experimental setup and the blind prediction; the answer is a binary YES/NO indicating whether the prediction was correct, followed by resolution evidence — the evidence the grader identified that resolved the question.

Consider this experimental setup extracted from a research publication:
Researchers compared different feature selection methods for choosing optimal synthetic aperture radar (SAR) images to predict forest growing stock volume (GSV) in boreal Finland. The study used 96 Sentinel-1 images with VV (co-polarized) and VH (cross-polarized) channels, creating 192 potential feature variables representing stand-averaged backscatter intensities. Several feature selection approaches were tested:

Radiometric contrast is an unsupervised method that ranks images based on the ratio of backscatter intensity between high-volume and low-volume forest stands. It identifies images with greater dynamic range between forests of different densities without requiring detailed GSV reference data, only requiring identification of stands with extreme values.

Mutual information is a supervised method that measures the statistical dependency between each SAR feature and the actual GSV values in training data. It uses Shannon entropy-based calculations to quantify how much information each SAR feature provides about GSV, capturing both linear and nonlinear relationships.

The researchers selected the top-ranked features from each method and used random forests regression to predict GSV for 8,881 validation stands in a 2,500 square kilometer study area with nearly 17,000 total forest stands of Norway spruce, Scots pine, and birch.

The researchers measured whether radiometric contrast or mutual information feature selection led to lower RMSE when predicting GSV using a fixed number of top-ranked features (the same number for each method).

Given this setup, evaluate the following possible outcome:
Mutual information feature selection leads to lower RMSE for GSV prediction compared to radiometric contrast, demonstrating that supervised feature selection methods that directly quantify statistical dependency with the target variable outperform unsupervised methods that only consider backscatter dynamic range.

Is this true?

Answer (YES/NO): YES